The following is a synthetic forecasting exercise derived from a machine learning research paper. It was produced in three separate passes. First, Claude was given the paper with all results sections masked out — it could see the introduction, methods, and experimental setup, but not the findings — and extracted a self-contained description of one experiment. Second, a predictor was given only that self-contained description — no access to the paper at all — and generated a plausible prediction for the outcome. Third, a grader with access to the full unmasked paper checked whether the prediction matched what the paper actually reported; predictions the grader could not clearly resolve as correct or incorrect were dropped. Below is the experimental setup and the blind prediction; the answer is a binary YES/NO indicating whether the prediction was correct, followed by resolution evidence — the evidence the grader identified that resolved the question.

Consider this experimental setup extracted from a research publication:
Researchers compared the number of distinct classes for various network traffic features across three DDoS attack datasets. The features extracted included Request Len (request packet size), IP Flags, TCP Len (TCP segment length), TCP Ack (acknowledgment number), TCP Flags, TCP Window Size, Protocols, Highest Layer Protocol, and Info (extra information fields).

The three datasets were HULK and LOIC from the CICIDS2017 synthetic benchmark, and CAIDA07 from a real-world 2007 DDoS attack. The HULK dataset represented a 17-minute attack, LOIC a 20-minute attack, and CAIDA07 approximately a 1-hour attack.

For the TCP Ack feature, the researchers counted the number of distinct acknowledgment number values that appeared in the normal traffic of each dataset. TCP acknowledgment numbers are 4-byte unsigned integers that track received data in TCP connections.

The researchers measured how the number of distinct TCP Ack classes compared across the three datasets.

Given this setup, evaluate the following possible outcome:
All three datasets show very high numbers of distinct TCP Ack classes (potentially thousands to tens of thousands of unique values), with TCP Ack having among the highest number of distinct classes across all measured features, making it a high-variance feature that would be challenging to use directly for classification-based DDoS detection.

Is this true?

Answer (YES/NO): NO